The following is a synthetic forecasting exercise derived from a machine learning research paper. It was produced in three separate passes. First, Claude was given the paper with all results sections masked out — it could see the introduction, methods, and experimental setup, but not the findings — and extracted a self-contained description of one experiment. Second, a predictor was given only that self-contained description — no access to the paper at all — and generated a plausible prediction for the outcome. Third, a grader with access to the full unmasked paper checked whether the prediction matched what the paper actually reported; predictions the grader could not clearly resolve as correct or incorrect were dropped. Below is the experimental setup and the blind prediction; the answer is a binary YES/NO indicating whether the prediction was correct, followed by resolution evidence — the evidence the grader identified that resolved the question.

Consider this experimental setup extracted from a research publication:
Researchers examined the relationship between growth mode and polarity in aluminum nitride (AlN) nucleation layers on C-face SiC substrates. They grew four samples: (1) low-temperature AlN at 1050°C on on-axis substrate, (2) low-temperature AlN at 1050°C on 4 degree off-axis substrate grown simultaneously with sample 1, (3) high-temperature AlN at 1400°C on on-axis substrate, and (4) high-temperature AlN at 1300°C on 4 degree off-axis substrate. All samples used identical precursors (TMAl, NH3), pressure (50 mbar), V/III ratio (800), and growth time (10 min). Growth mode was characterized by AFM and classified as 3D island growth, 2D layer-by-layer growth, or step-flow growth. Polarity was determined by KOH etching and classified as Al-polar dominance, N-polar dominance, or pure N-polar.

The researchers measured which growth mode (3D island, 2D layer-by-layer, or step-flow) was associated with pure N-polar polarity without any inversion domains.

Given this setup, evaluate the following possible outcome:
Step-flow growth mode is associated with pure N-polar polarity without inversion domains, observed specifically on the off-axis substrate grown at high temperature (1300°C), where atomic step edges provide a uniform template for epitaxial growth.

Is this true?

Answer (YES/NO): YES